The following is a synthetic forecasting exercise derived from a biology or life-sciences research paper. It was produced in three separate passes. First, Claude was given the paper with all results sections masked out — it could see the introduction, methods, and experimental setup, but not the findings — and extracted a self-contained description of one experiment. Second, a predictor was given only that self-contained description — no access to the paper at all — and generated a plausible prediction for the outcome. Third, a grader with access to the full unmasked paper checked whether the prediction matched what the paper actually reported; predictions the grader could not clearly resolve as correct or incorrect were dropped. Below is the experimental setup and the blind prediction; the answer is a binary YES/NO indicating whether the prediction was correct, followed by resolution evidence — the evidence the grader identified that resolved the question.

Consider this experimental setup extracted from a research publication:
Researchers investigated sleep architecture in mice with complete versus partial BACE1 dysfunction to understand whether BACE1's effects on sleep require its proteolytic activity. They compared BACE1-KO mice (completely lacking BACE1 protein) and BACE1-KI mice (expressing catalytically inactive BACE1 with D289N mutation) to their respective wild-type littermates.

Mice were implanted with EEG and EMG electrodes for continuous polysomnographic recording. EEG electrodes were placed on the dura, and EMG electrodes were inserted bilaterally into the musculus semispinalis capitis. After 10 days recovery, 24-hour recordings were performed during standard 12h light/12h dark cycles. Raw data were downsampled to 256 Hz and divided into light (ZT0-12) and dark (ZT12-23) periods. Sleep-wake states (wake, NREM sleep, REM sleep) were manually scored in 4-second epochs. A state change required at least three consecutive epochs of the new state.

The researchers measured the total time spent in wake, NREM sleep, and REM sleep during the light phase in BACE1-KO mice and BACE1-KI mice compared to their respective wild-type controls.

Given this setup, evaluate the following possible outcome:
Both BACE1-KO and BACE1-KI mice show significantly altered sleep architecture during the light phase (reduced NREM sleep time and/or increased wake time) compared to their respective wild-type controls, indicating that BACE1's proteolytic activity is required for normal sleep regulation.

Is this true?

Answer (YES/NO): NO